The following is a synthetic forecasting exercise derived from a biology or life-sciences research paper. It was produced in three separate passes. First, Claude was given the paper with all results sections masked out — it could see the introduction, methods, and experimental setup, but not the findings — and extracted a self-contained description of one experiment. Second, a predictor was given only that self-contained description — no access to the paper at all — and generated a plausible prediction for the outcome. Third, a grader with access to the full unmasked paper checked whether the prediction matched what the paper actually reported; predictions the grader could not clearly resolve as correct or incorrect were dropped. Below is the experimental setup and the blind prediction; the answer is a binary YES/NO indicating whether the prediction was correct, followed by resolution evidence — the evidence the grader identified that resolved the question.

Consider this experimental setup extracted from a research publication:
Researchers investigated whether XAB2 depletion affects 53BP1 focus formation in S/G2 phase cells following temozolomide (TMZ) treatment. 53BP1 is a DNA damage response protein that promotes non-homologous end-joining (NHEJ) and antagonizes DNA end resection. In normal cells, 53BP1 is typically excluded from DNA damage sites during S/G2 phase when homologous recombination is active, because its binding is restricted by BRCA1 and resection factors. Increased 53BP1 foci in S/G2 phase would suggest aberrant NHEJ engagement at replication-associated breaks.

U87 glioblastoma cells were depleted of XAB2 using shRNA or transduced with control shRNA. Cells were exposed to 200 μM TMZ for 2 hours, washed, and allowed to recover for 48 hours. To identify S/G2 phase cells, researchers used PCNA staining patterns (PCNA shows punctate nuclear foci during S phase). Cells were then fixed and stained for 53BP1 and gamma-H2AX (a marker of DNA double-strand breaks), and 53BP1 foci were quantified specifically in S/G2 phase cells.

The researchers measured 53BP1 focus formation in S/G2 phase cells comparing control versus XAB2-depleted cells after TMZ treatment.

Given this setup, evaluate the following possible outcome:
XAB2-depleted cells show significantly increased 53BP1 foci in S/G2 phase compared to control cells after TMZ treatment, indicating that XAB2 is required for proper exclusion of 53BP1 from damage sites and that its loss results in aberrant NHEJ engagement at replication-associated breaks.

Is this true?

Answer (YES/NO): YES